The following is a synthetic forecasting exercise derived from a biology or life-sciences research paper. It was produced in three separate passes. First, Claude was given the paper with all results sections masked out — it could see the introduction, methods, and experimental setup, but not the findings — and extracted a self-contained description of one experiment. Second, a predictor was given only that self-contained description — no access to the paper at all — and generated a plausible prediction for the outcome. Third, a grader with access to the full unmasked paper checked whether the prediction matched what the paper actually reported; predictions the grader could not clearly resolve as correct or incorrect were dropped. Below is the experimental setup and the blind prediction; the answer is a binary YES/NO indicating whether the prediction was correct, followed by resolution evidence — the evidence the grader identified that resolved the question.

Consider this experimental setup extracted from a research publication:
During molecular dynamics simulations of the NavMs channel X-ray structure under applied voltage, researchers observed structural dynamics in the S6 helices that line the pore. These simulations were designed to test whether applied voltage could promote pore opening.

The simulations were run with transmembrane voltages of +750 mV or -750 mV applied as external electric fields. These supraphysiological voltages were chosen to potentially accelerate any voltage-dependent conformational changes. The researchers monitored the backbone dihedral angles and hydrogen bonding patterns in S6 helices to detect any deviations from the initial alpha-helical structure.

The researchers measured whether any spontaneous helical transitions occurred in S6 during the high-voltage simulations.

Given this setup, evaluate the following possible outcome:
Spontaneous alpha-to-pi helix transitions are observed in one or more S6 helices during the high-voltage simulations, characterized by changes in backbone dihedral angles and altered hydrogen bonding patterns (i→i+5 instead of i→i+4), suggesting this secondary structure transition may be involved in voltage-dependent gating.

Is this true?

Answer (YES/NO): YES